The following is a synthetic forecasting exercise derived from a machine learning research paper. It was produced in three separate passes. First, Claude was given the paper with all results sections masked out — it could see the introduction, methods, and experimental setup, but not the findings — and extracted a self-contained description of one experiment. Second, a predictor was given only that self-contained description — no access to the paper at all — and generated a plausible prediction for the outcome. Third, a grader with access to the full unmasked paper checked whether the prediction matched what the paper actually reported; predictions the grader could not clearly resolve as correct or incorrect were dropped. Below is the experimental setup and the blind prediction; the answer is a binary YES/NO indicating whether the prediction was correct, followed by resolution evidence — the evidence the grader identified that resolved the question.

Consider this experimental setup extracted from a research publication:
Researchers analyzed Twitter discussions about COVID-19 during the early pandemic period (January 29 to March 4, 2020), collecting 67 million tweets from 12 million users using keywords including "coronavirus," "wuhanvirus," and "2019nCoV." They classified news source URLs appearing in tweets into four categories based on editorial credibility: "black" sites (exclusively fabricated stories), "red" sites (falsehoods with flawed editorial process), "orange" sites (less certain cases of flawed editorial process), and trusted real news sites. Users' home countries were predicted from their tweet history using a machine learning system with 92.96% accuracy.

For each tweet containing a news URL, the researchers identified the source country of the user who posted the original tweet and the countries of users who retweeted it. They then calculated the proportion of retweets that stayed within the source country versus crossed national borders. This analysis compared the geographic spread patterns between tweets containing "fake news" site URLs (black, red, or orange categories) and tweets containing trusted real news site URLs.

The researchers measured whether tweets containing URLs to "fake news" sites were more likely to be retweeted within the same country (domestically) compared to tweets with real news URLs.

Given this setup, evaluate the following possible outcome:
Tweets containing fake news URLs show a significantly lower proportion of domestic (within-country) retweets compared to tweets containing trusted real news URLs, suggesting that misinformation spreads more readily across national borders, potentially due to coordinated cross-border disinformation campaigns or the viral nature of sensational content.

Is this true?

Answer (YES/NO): NO